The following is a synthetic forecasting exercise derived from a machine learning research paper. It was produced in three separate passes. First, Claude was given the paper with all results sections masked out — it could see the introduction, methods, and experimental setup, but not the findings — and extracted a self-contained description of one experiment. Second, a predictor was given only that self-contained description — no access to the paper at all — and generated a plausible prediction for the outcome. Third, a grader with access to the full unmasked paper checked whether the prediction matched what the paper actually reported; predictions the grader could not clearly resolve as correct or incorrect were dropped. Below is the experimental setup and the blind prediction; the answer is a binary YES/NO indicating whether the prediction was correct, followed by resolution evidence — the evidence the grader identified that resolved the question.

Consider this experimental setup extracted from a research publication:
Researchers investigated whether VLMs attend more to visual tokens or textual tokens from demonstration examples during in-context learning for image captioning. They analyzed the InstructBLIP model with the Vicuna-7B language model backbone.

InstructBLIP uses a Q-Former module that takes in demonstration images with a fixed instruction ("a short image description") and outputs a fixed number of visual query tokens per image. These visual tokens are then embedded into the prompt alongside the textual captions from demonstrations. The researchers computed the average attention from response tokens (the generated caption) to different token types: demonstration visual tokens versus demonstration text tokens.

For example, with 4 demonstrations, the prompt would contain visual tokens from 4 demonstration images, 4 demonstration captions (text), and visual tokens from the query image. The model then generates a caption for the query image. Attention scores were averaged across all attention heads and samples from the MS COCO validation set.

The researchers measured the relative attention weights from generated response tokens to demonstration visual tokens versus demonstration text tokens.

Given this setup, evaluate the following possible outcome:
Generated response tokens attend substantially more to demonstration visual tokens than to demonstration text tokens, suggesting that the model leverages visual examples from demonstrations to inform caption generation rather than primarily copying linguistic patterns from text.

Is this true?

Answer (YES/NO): YES